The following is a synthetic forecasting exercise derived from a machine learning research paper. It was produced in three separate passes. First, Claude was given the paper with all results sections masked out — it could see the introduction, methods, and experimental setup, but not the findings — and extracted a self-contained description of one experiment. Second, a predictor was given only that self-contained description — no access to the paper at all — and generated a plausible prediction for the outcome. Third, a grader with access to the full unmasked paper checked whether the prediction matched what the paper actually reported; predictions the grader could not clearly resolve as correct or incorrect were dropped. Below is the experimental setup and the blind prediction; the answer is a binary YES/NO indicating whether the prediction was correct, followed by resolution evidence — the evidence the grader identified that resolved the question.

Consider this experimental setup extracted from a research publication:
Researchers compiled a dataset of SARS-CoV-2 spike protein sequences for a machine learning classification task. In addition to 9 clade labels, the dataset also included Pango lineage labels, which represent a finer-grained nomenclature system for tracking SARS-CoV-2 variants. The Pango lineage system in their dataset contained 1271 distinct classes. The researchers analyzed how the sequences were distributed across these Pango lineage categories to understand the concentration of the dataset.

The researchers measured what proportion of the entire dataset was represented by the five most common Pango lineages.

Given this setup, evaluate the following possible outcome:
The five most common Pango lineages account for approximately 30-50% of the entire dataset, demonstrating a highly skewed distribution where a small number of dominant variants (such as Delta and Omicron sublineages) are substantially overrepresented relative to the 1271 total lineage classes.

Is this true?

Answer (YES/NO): YES